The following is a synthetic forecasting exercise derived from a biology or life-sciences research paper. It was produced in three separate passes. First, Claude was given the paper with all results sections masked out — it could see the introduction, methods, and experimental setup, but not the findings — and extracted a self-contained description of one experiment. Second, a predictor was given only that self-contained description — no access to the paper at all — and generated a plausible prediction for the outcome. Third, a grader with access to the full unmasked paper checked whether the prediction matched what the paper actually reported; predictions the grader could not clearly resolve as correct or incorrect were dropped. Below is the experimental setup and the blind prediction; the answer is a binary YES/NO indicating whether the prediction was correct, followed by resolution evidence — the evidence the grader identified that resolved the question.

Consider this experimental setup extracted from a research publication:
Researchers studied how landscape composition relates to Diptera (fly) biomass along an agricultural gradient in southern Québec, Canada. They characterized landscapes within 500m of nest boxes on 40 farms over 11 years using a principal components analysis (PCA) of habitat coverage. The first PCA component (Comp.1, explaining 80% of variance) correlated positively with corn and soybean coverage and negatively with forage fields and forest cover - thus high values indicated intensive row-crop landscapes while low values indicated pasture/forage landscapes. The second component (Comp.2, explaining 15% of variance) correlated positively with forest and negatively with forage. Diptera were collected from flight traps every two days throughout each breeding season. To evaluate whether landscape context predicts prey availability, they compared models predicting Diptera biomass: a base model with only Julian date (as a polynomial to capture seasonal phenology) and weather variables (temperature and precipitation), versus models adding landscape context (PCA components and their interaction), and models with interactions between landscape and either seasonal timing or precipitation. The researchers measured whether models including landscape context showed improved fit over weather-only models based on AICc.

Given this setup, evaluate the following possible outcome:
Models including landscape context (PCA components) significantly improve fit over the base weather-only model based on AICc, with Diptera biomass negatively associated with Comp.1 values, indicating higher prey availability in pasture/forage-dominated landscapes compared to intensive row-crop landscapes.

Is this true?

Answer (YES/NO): NO